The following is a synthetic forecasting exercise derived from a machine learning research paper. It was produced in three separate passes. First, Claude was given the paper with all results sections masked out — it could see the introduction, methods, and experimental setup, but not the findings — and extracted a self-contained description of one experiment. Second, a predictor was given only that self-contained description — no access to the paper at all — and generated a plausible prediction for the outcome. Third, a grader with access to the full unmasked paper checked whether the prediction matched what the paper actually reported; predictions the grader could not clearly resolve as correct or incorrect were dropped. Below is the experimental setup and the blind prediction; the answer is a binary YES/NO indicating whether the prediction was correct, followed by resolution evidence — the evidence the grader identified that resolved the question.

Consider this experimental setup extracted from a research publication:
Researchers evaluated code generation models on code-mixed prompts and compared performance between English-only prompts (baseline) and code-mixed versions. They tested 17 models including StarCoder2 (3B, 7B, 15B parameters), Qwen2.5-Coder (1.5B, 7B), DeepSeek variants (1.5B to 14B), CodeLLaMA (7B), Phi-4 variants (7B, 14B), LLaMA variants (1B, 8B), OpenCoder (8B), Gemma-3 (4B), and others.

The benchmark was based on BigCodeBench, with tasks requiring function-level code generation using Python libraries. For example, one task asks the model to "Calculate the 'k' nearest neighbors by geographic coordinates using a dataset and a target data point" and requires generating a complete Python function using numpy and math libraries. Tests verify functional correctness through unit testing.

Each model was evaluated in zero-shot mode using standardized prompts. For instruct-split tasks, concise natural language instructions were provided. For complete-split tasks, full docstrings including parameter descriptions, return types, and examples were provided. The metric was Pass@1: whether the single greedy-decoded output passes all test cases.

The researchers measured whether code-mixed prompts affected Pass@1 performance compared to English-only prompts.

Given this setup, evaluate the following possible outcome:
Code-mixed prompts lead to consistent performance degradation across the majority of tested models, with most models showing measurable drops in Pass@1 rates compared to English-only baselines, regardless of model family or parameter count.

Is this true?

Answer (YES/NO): YES